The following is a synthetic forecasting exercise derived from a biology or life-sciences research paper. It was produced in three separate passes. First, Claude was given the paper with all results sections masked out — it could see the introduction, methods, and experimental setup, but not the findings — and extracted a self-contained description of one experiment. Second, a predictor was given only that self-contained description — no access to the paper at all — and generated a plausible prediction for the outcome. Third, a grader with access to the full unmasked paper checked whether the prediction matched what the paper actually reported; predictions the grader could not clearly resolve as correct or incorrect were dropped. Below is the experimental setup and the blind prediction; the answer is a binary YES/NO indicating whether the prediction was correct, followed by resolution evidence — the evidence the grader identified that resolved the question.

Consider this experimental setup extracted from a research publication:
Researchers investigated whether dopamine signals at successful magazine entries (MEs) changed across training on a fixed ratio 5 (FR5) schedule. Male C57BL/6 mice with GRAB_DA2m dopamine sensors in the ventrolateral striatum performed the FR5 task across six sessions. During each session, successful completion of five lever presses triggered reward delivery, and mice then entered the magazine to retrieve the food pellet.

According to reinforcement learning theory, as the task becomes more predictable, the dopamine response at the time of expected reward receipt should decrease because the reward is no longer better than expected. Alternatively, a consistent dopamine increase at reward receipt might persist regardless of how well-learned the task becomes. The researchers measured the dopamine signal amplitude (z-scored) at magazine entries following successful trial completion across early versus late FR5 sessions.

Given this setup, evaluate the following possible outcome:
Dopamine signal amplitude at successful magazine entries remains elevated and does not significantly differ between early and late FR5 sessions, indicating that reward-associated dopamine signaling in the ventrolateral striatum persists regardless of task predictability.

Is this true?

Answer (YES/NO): NO